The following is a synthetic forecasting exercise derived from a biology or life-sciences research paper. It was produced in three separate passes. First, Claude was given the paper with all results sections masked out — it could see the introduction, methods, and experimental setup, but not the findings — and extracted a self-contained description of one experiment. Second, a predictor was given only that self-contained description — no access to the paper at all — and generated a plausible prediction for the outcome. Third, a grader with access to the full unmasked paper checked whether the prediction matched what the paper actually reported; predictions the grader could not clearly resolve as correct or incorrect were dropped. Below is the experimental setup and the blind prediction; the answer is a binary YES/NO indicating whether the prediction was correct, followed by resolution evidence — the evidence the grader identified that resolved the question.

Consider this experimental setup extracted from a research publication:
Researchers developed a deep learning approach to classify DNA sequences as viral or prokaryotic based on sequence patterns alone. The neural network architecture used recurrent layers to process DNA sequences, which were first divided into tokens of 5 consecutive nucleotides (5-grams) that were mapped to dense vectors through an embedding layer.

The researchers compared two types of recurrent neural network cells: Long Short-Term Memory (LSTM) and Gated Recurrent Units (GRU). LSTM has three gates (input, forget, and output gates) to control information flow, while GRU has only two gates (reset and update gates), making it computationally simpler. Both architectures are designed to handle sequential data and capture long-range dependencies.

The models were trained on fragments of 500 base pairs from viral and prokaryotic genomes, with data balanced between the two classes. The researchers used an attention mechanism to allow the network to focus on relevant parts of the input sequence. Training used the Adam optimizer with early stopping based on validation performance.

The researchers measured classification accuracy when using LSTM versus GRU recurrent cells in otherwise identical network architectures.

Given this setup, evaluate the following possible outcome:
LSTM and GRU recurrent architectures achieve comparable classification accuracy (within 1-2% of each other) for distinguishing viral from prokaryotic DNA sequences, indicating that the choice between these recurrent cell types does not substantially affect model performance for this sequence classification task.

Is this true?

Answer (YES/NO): YES